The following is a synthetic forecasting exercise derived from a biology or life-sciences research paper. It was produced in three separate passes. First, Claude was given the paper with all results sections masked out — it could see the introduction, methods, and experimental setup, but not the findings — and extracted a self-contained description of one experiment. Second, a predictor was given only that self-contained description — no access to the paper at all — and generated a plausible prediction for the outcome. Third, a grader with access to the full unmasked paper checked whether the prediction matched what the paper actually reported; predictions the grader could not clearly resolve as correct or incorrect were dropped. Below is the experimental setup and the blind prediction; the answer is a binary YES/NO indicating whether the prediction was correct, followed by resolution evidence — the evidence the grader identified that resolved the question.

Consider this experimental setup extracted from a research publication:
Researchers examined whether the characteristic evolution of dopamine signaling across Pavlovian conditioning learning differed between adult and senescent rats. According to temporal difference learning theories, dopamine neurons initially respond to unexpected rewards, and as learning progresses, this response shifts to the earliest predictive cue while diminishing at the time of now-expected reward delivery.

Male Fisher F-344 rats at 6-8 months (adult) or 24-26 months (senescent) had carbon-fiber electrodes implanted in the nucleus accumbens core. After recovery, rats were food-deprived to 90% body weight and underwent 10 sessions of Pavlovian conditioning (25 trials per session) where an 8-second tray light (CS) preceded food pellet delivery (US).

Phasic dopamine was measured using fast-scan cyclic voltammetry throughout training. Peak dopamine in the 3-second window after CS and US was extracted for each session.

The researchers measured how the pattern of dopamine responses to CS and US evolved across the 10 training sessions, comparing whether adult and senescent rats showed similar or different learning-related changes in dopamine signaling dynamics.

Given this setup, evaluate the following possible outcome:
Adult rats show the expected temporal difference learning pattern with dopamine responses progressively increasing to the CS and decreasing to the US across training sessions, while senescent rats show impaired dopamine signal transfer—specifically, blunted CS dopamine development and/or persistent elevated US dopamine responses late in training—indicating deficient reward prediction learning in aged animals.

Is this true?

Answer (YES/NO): NO